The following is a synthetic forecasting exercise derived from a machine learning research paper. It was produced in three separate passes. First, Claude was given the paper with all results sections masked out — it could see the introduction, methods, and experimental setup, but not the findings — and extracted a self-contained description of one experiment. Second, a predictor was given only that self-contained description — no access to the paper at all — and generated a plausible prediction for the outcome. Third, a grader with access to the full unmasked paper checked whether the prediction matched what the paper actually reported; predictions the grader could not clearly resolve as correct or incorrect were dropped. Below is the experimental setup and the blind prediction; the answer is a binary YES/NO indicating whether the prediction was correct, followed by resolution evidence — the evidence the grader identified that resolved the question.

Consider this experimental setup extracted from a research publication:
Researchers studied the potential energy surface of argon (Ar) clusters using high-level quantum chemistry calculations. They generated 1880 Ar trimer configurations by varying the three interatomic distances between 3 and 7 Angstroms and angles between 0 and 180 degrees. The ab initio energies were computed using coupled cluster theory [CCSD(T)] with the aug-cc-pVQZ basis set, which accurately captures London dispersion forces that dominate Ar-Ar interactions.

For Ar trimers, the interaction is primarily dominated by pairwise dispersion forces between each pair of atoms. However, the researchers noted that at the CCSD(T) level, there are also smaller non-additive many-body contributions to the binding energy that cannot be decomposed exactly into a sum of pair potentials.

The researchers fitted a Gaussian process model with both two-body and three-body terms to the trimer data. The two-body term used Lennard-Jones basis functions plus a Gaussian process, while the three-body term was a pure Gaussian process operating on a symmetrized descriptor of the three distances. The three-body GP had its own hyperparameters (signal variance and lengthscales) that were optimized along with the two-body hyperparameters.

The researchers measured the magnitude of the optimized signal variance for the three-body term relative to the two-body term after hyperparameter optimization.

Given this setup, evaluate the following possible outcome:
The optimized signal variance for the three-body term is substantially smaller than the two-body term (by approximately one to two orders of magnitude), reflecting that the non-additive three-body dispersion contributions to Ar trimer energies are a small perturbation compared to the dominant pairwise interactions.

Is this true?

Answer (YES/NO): NO